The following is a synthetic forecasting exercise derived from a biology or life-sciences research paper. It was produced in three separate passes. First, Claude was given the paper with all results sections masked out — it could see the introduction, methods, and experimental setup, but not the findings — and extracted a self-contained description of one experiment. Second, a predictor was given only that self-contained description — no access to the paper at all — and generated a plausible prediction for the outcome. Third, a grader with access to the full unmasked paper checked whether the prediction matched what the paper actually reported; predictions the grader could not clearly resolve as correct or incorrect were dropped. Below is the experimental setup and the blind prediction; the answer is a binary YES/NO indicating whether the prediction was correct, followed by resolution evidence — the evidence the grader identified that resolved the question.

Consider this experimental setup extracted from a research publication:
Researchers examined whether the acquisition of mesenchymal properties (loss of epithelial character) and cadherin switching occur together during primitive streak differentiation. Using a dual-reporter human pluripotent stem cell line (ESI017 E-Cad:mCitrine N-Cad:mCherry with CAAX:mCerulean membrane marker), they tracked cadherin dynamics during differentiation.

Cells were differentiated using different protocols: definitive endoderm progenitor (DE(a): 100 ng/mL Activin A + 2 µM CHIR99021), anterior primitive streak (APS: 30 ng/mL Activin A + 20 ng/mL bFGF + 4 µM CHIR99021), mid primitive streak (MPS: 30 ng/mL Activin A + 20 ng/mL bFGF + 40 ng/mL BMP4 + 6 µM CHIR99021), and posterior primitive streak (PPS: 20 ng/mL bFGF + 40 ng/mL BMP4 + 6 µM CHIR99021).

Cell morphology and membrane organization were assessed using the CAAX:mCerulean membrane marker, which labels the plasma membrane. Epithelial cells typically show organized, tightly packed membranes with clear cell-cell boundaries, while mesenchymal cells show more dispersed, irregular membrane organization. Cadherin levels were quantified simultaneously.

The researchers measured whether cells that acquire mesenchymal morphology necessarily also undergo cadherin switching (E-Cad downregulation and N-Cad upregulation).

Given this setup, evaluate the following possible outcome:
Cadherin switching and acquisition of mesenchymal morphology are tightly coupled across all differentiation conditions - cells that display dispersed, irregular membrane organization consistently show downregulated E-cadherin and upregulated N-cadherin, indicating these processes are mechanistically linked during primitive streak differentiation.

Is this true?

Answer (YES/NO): NO